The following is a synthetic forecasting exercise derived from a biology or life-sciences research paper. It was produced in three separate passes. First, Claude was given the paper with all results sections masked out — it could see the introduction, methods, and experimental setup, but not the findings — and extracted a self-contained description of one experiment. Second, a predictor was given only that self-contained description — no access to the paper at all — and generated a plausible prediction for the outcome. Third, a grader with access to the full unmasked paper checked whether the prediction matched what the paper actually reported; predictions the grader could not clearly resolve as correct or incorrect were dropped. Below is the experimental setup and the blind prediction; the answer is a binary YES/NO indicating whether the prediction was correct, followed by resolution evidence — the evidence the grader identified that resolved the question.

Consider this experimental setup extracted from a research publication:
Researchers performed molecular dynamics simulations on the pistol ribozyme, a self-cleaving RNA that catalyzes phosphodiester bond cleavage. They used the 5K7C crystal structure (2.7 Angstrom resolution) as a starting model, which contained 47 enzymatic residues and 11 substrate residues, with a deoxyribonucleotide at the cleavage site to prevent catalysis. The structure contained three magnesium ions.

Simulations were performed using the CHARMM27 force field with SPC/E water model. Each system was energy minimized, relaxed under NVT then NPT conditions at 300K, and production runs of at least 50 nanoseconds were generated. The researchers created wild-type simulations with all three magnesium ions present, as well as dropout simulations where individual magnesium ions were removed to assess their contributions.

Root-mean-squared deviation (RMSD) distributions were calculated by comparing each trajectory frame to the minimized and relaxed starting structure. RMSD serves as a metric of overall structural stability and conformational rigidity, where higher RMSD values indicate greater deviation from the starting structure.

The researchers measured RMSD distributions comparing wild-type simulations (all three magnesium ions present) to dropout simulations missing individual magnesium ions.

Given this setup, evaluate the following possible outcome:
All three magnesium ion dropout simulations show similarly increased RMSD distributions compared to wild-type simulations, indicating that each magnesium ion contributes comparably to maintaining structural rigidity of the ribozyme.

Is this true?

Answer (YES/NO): NO